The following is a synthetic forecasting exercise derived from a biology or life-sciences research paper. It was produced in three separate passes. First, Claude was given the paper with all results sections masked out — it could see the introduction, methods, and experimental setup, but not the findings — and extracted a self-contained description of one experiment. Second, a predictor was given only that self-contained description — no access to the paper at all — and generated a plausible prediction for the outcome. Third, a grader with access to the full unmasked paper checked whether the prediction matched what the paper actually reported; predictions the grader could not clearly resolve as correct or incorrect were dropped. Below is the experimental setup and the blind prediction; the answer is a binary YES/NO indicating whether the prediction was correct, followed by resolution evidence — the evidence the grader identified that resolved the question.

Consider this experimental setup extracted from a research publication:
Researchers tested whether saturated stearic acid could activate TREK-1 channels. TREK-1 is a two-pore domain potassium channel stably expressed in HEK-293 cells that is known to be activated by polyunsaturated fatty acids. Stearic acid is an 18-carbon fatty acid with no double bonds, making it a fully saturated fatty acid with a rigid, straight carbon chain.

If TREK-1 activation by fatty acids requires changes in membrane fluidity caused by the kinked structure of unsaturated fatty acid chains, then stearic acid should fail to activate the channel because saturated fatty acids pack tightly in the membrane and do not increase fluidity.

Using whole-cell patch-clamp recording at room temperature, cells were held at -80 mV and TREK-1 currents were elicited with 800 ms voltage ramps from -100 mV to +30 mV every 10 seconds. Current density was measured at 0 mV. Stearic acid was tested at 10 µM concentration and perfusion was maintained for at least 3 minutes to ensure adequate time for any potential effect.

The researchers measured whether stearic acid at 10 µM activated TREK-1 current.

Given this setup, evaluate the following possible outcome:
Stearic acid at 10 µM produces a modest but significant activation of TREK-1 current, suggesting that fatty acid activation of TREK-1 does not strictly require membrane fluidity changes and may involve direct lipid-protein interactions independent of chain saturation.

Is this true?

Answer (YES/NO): NO